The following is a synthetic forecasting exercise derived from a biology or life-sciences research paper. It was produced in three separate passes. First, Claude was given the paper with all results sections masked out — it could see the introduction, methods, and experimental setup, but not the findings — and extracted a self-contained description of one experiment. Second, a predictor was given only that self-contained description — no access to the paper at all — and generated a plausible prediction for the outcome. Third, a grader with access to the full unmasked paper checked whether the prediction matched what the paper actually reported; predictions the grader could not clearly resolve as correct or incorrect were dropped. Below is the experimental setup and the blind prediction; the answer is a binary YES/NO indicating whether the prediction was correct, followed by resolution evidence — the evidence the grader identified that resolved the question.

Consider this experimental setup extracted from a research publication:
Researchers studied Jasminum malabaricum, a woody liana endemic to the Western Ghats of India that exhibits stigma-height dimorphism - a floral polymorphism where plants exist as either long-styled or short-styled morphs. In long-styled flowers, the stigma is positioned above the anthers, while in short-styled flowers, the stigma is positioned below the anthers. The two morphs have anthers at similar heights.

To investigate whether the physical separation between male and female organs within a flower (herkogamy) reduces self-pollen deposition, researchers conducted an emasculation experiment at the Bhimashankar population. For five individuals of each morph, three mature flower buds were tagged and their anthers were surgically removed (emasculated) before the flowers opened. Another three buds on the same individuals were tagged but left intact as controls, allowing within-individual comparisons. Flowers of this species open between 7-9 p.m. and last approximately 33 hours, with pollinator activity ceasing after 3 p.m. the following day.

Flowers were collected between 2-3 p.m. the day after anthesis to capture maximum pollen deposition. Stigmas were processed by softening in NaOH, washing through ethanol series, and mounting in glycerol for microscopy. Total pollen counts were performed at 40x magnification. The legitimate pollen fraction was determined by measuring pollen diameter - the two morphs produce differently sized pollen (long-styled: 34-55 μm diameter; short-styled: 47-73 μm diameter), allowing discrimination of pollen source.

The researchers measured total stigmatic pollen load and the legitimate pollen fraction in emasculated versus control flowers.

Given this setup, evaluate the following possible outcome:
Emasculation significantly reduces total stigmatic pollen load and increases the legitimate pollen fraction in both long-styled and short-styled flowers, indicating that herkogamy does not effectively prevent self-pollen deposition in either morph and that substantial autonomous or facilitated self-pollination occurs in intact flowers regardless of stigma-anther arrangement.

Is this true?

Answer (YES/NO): NO